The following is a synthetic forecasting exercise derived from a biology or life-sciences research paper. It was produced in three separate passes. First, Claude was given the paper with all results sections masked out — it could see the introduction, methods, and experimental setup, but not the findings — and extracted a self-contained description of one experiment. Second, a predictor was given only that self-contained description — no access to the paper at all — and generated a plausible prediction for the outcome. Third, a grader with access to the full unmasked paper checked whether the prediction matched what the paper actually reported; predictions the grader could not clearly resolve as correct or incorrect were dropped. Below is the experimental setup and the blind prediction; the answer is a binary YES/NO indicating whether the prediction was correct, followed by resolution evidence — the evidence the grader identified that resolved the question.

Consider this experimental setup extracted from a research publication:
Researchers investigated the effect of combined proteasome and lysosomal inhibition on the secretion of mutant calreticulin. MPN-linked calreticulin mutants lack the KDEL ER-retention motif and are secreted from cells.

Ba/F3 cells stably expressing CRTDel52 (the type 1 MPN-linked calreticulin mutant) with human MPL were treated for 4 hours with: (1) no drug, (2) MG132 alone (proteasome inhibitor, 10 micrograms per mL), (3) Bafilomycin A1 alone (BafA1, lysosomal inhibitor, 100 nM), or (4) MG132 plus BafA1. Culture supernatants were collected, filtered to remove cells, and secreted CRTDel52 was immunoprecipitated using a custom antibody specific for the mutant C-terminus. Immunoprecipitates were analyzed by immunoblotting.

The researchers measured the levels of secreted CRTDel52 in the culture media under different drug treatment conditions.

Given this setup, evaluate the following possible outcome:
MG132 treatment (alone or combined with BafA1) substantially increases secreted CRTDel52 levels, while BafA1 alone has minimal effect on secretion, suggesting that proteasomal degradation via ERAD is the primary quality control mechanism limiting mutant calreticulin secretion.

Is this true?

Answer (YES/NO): NO